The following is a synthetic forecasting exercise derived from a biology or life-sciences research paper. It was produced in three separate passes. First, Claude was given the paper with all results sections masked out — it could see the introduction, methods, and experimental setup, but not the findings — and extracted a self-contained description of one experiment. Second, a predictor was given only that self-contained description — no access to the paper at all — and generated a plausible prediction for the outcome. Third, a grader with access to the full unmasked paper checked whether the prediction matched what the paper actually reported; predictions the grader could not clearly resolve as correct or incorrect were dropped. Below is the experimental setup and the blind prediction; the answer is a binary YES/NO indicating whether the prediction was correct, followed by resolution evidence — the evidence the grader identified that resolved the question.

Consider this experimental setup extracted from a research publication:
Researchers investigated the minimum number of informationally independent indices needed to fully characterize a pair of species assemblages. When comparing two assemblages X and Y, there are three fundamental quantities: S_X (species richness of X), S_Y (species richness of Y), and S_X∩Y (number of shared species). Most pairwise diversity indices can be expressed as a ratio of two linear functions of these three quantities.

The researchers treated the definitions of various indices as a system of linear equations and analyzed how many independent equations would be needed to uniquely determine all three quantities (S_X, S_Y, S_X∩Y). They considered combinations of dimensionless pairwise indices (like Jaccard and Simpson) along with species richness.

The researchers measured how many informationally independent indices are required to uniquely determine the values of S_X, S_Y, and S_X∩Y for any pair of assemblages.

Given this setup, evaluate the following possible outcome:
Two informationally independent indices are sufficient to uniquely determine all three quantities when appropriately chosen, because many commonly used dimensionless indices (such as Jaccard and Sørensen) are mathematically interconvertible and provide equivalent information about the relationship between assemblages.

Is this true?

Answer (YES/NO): NO